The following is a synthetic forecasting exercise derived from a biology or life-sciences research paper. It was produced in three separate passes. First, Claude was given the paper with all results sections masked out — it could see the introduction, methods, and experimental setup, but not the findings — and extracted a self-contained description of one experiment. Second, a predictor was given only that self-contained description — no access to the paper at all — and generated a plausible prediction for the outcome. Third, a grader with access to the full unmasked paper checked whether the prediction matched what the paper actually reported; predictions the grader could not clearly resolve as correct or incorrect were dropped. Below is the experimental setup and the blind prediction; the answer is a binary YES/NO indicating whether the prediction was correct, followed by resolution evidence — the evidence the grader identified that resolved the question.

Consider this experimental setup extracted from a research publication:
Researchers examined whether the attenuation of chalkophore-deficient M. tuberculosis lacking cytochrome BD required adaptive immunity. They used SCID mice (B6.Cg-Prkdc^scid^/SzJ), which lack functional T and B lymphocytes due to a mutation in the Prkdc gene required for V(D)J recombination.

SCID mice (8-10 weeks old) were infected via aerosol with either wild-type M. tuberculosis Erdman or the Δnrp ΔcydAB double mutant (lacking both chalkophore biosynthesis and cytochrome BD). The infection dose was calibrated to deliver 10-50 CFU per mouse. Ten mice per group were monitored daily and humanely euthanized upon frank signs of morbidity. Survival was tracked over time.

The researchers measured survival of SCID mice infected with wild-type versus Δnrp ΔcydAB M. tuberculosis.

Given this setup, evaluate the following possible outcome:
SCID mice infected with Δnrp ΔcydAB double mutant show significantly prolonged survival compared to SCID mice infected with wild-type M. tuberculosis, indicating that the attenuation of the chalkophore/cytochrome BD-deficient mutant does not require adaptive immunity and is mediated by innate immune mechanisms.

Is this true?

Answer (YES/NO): YES